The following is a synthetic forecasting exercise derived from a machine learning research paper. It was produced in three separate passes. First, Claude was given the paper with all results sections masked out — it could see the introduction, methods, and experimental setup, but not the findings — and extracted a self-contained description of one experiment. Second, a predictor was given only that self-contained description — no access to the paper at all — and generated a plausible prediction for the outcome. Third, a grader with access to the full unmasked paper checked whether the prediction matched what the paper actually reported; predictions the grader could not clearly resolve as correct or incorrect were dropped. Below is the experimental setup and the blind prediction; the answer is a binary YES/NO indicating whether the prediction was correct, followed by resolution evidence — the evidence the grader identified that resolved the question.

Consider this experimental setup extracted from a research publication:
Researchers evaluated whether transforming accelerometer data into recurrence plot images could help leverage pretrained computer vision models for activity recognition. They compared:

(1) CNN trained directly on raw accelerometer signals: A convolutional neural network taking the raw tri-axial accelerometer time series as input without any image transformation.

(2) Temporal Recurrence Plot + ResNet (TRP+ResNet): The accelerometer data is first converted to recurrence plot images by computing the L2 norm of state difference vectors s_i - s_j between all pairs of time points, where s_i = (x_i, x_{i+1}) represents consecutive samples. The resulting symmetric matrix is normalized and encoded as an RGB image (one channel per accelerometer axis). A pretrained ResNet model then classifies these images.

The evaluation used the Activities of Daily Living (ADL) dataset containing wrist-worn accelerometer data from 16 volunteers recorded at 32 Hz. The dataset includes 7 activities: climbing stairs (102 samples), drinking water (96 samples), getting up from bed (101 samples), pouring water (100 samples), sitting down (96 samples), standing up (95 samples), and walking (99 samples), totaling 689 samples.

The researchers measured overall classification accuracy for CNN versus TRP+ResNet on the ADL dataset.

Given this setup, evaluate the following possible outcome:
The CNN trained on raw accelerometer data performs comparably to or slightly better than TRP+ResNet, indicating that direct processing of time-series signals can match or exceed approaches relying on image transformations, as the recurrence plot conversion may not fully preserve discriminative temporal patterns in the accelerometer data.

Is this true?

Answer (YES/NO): NO